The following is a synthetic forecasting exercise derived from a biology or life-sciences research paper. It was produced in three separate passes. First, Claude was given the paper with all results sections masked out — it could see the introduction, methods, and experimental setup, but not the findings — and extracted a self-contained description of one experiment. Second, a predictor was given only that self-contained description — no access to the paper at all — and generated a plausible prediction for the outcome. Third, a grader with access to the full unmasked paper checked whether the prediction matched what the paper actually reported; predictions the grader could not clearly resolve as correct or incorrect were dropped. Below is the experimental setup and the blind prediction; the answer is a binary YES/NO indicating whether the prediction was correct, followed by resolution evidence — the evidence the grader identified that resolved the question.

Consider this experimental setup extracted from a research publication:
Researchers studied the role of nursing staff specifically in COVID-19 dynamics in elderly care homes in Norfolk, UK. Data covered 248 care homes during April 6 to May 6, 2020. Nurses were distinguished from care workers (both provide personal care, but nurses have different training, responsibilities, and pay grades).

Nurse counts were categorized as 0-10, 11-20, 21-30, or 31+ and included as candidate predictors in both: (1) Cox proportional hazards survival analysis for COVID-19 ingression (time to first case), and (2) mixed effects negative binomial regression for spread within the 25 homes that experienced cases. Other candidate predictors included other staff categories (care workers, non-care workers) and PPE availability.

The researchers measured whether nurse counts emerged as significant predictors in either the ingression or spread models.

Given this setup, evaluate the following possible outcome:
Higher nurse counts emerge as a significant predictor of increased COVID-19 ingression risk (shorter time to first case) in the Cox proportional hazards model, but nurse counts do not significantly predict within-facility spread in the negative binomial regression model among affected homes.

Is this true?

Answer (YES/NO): NO